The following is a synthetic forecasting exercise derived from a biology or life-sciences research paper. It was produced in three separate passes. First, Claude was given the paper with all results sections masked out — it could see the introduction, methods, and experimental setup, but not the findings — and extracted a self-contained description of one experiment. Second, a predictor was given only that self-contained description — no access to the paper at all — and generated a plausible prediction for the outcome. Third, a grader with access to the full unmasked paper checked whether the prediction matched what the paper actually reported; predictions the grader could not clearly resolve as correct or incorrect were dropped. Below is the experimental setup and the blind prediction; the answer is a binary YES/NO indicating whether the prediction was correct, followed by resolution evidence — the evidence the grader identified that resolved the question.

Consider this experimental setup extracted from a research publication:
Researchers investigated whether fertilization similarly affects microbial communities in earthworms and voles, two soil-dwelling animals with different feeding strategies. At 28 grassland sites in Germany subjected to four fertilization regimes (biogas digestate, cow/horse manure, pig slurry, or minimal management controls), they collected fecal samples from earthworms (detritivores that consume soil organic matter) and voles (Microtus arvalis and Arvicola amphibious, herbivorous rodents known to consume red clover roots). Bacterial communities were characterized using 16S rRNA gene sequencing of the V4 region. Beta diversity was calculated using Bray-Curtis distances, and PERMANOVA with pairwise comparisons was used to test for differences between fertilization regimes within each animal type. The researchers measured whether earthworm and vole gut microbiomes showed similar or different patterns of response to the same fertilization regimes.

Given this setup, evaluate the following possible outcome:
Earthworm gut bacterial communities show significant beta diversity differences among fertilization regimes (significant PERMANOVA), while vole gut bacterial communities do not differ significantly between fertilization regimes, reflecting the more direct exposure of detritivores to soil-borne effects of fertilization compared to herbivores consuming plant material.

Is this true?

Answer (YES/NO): NO